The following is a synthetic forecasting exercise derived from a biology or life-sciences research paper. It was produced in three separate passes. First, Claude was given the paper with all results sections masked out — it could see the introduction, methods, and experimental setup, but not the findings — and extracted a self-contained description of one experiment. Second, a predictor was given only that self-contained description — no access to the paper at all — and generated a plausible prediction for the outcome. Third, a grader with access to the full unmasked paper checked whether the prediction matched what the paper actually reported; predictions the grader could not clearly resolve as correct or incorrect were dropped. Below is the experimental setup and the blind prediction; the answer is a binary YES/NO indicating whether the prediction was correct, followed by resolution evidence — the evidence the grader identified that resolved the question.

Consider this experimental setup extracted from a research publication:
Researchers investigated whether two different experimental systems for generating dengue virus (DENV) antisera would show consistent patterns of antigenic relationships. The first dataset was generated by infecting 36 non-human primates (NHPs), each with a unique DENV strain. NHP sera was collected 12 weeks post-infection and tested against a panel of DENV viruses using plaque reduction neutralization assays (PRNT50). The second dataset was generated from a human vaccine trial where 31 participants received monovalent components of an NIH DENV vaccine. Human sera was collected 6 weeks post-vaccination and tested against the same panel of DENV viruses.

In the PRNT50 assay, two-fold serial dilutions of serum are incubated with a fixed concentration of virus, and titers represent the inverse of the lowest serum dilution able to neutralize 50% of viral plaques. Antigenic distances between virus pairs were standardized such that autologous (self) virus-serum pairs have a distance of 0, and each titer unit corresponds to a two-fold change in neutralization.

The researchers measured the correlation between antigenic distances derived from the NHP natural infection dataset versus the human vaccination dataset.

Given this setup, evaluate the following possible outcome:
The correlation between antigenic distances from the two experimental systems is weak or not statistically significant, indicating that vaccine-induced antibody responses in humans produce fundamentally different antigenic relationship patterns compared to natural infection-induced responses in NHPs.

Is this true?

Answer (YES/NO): NO